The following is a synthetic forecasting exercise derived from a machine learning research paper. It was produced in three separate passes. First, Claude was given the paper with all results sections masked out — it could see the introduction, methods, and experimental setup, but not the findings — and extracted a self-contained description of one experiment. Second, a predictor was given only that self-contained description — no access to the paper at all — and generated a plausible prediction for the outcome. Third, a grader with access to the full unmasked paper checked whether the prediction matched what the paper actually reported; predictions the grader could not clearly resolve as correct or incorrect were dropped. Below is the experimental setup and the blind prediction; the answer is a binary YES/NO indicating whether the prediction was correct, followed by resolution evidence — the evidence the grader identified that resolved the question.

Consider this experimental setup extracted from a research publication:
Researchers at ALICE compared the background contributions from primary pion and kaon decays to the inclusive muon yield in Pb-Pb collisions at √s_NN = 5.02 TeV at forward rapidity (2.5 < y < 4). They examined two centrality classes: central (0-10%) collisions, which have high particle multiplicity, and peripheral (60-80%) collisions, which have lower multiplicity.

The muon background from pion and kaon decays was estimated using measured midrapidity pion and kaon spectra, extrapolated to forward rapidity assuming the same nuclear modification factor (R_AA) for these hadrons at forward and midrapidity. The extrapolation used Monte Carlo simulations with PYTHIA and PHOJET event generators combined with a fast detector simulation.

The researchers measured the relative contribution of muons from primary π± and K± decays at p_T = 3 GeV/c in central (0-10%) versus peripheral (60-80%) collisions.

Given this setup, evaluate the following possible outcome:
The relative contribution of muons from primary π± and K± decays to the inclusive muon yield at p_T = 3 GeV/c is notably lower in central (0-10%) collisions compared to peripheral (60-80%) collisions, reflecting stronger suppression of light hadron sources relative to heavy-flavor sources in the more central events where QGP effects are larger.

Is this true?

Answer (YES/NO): YES